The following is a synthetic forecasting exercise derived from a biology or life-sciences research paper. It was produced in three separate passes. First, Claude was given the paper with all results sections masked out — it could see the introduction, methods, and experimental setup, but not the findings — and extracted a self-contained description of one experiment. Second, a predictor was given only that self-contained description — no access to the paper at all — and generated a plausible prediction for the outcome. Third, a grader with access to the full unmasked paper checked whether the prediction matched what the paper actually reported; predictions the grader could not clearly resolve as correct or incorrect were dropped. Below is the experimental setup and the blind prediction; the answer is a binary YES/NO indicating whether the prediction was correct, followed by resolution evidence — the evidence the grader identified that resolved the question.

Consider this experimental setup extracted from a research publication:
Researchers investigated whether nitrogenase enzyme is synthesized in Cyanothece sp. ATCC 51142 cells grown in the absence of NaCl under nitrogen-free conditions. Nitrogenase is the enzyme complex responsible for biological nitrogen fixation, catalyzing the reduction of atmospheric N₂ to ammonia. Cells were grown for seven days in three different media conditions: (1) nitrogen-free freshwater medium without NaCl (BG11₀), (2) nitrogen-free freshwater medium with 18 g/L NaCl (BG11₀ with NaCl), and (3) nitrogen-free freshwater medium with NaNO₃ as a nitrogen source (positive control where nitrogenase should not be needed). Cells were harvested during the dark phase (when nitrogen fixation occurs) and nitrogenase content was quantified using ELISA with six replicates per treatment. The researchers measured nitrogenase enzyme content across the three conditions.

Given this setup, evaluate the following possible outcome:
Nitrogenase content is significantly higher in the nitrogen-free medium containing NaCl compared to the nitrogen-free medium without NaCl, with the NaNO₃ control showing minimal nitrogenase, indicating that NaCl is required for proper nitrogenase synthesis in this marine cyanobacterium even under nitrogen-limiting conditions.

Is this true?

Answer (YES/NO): NO